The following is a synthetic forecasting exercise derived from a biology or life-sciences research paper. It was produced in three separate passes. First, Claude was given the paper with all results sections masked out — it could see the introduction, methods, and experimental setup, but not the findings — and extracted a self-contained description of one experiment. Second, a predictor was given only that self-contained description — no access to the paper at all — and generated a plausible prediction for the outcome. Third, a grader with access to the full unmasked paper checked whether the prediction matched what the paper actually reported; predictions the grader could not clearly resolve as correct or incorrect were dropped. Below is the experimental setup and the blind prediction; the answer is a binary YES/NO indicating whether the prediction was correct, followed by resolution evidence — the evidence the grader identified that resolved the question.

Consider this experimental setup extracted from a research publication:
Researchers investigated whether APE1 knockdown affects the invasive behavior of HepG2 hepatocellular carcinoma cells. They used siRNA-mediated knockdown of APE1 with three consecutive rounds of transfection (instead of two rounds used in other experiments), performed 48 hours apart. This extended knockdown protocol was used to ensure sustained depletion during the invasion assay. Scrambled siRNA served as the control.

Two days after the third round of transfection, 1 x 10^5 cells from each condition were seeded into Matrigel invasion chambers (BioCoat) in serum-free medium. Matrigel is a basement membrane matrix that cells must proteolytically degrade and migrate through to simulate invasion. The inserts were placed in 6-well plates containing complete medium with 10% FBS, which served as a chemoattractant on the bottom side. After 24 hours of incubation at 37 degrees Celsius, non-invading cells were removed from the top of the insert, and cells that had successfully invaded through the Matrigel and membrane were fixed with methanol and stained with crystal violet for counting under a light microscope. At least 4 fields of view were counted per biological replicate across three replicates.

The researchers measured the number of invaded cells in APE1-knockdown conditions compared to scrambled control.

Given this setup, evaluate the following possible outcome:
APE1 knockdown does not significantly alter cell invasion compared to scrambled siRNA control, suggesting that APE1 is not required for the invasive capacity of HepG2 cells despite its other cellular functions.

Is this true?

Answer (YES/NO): NO